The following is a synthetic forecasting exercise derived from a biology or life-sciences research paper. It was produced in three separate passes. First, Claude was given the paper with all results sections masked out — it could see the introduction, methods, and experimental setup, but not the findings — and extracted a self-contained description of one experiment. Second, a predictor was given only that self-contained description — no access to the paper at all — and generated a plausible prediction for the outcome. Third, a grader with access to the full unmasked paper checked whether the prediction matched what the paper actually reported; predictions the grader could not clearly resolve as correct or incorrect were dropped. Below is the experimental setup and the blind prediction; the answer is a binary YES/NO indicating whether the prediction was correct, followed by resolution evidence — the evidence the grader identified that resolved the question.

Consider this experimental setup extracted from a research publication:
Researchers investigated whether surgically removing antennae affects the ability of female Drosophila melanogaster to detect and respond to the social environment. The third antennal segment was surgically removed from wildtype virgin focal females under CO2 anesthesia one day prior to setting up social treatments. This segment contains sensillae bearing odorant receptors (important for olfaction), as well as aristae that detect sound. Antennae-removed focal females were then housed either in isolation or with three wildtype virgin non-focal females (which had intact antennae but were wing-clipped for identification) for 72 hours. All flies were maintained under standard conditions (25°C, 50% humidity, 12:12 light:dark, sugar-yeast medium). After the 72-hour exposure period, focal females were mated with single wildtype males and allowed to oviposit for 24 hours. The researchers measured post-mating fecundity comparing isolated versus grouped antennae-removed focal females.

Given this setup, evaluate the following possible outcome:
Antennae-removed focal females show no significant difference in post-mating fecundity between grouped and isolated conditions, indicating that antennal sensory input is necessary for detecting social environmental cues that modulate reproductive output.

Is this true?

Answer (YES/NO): NO